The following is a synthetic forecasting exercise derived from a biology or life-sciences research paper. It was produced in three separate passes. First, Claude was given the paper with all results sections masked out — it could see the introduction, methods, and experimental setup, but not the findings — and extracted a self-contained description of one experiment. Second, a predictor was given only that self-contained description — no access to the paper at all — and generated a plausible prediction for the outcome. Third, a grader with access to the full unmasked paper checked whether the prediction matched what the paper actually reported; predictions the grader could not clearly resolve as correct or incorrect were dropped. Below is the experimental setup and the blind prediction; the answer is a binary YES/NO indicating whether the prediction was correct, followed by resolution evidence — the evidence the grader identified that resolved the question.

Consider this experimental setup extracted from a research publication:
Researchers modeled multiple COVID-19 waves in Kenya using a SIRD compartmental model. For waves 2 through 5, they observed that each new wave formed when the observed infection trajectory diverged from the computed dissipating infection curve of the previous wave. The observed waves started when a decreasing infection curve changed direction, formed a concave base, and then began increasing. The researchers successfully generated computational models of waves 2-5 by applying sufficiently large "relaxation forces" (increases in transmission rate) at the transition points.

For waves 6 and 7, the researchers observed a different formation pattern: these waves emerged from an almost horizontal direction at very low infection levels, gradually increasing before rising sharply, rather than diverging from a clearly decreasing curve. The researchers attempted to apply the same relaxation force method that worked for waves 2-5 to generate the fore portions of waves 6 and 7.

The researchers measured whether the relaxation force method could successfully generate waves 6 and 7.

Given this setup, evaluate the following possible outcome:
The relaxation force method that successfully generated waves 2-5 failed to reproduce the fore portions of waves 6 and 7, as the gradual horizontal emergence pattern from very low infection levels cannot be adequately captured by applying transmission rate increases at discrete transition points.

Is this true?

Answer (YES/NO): YES